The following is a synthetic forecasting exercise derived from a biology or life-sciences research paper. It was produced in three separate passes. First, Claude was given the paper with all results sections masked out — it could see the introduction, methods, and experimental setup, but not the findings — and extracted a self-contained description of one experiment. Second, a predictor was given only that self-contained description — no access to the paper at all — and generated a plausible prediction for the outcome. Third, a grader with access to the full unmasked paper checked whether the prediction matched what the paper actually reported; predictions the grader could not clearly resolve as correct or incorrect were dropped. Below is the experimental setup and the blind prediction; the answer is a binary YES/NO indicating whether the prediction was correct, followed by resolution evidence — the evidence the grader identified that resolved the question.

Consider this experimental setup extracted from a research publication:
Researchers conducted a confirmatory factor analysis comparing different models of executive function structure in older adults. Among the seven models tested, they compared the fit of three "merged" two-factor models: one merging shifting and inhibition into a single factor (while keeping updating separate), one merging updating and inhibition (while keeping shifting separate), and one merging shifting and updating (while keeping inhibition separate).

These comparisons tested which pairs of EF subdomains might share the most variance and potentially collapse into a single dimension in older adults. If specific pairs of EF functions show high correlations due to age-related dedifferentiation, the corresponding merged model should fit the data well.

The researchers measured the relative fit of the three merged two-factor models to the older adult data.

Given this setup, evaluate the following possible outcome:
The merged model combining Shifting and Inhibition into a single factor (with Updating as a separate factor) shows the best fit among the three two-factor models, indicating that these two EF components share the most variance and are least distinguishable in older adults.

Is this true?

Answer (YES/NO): YES